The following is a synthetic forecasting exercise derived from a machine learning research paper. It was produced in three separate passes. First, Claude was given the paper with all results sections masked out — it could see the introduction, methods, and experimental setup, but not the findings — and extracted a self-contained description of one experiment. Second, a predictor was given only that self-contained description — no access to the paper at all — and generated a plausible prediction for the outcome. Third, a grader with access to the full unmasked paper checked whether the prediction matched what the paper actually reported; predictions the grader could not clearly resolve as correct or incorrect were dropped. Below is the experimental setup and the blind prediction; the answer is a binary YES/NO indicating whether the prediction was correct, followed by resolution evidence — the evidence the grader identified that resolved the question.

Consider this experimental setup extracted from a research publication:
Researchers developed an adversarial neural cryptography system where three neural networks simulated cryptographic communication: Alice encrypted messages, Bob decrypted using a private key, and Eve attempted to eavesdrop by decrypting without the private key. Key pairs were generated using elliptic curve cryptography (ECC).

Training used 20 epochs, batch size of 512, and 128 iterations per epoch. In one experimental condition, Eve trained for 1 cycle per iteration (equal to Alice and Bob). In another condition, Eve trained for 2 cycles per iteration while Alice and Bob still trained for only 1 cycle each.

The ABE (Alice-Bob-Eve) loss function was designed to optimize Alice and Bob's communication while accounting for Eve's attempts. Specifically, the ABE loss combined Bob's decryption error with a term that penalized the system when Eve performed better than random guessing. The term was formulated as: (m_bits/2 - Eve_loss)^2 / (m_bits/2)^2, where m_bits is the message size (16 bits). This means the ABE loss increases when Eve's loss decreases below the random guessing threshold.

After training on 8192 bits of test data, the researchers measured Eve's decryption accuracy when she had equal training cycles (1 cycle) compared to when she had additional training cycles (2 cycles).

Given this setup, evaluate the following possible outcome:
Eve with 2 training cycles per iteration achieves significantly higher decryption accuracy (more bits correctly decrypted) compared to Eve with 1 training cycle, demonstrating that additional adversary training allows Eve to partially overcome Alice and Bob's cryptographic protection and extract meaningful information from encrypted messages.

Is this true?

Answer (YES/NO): YES